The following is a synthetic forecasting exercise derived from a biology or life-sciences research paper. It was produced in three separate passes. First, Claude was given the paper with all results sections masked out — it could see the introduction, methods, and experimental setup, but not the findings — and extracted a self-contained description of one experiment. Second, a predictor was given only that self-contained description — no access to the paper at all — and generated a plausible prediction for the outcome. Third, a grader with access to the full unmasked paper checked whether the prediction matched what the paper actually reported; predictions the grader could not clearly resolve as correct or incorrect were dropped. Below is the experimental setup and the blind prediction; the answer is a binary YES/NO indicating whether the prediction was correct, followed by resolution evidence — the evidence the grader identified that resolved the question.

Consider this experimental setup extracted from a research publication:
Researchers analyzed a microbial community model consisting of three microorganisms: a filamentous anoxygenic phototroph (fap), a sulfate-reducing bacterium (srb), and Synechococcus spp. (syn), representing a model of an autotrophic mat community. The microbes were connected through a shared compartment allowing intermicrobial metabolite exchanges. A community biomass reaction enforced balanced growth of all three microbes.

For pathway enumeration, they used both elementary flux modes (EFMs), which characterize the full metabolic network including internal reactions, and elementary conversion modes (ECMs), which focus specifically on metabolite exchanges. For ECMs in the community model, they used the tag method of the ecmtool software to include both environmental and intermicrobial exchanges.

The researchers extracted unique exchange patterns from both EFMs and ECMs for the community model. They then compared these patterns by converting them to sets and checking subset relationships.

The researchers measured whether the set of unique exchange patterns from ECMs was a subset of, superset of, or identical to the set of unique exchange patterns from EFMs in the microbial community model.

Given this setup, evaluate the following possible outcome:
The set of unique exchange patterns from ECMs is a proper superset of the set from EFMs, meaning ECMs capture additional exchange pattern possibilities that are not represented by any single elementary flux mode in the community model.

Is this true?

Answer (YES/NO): NO